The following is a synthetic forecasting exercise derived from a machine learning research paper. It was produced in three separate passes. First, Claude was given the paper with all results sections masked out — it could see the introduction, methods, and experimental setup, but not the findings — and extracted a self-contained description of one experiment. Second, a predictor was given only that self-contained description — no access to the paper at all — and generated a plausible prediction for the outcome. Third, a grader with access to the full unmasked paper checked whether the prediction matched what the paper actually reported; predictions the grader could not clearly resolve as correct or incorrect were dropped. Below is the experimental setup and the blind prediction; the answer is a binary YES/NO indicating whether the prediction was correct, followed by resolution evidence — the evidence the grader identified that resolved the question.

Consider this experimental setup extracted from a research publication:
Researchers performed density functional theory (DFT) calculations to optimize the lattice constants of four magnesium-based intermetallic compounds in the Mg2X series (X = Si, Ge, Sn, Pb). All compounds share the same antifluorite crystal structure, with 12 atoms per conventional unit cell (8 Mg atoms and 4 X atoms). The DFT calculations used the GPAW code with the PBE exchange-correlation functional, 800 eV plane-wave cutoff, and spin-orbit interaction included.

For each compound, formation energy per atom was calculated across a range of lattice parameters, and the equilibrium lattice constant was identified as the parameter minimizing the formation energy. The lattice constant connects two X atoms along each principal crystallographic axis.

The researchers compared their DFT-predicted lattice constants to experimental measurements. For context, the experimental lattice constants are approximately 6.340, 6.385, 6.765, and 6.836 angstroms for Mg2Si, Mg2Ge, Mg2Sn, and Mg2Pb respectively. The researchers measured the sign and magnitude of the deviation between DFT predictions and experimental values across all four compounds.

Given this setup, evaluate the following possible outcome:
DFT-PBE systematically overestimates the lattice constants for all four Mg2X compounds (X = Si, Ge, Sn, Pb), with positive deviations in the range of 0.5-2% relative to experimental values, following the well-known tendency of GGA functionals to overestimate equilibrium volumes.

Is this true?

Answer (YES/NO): NO